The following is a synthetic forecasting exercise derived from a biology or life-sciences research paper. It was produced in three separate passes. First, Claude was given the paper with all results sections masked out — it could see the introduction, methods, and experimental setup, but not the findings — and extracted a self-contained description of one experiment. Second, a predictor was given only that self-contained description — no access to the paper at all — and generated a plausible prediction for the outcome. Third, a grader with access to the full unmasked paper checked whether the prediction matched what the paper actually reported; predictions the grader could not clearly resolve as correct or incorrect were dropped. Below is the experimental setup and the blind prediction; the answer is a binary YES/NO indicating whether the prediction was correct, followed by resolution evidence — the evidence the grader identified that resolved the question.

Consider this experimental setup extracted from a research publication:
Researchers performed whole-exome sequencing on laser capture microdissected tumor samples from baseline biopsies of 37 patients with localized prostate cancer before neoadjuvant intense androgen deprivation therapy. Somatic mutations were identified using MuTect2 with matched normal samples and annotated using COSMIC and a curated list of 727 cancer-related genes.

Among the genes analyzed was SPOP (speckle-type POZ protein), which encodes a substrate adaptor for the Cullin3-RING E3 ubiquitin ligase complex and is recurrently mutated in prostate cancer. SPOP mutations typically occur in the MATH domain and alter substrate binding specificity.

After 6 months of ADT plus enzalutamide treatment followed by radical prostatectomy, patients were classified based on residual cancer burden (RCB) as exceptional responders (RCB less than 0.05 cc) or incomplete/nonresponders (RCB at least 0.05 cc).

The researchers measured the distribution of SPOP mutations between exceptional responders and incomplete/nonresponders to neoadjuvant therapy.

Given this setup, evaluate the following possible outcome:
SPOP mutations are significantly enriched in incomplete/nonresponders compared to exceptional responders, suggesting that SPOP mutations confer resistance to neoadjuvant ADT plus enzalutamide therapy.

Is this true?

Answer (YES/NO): NO